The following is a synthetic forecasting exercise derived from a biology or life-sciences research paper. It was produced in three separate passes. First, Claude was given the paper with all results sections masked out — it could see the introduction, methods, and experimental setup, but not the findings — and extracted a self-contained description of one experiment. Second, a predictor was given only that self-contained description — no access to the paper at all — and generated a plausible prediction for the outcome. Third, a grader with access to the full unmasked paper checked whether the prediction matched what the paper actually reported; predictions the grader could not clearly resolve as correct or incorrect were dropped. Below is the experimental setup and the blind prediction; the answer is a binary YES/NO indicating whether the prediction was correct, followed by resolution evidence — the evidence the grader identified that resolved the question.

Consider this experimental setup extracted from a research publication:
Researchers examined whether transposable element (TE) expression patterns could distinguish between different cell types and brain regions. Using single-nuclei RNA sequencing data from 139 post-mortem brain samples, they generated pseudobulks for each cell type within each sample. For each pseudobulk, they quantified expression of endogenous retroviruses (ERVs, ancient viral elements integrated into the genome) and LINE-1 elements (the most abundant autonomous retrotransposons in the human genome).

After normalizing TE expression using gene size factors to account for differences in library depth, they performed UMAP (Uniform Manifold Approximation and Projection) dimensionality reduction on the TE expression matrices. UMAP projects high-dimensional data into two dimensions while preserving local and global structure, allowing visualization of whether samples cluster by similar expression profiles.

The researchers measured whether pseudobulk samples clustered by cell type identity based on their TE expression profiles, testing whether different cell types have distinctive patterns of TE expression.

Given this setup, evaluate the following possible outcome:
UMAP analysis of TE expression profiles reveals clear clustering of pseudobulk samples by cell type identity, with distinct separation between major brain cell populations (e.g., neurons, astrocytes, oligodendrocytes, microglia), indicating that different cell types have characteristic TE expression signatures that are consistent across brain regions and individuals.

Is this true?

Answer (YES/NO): YES